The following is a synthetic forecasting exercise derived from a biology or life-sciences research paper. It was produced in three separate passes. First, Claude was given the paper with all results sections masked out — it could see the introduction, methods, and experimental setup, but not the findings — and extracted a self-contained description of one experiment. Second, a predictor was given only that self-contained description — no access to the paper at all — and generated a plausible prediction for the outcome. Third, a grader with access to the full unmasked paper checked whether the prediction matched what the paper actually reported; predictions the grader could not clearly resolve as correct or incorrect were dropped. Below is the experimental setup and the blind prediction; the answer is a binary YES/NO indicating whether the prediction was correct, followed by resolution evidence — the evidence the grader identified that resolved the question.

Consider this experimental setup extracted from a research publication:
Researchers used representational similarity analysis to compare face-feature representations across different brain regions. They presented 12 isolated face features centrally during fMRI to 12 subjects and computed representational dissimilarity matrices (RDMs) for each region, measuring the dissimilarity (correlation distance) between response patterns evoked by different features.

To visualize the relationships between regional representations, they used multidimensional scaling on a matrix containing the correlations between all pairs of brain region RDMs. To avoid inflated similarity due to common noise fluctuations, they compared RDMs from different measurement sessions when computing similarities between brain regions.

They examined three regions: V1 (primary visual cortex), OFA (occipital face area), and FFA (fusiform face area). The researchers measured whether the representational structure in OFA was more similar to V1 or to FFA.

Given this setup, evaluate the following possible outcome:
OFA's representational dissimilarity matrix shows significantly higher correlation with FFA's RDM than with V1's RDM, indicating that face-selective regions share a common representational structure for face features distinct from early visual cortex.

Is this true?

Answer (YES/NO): YES